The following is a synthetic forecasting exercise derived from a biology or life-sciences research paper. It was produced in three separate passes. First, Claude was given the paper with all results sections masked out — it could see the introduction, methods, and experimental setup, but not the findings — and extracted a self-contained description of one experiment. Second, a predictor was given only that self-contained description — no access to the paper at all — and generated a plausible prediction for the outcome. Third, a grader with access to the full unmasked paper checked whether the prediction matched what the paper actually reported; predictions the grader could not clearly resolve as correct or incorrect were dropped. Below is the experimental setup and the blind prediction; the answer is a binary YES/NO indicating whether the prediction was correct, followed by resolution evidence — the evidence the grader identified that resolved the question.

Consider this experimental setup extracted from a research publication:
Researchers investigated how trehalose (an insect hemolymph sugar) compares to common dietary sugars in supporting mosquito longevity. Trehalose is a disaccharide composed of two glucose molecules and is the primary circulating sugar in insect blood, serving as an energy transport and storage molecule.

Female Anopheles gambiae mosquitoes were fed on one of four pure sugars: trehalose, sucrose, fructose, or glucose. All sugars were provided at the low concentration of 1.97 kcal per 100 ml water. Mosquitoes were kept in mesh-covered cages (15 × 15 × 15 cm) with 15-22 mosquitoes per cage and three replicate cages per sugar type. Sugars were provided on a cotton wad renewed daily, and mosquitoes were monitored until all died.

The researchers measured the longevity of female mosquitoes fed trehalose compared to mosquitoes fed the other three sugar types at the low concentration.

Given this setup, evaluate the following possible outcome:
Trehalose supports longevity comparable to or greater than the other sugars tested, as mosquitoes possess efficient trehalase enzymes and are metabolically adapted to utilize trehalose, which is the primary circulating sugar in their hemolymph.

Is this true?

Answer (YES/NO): NO